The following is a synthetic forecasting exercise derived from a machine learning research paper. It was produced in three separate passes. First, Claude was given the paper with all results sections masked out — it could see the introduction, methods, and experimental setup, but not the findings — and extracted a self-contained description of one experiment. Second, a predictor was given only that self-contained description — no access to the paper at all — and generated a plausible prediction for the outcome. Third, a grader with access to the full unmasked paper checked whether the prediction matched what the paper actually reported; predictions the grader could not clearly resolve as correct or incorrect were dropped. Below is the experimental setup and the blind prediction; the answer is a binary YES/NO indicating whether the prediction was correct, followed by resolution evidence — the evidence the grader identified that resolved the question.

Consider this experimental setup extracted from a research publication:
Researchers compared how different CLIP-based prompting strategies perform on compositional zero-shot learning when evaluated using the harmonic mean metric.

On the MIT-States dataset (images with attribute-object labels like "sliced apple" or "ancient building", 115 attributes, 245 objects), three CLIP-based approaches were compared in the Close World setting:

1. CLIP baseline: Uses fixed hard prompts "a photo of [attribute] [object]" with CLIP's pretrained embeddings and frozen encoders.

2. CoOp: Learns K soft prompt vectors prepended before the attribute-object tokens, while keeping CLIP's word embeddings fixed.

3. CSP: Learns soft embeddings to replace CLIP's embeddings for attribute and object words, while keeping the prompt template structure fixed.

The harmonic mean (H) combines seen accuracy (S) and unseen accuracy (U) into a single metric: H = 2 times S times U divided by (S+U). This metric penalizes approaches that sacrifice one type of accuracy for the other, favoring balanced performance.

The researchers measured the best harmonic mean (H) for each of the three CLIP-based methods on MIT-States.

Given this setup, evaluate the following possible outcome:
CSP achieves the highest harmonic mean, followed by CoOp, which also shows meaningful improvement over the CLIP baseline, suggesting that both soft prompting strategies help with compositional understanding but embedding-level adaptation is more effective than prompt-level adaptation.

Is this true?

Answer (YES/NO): YES